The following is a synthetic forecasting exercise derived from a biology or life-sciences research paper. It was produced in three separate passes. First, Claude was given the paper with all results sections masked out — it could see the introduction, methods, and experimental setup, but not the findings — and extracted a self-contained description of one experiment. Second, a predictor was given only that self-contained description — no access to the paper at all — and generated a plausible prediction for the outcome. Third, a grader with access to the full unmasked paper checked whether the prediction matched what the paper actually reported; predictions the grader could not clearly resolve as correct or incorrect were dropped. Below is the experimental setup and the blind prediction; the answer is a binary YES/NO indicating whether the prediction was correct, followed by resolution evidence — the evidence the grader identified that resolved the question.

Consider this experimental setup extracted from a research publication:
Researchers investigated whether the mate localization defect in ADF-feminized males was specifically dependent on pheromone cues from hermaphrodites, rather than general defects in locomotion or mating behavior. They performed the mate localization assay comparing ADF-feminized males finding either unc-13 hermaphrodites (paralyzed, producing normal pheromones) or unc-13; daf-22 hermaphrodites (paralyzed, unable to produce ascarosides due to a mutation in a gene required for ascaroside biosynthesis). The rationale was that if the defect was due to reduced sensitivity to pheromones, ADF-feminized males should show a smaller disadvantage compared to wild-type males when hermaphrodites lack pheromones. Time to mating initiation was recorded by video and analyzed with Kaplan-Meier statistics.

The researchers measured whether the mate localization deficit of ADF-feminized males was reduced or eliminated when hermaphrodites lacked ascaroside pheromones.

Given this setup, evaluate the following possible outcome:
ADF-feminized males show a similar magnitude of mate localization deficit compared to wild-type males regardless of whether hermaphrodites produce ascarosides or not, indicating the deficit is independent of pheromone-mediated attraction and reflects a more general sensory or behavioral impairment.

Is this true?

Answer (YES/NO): NO